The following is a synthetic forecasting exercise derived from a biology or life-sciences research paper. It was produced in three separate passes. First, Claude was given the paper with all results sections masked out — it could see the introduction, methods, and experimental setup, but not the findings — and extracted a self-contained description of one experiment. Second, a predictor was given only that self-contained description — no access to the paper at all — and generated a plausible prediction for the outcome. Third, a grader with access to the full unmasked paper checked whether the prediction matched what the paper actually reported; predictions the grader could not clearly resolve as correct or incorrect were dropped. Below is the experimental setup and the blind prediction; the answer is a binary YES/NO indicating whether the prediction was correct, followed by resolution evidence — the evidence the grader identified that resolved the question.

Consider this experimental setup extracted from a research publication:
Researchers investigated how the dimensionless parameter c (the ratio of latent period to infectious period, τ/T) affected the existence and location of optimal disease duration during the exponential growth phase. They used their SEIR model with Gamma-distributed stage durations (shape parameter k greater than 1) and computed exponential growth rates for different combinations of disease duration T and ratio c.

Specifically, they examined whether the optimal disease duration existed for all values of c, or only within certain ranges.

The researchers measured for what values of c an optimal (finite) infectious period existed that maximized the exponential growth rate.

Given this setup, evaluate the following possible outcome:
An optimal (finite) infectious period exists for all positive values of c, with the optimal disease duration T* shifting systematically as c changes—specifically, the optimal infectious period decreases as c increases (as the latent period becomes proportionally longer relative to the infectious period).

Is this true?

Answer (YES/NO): NO